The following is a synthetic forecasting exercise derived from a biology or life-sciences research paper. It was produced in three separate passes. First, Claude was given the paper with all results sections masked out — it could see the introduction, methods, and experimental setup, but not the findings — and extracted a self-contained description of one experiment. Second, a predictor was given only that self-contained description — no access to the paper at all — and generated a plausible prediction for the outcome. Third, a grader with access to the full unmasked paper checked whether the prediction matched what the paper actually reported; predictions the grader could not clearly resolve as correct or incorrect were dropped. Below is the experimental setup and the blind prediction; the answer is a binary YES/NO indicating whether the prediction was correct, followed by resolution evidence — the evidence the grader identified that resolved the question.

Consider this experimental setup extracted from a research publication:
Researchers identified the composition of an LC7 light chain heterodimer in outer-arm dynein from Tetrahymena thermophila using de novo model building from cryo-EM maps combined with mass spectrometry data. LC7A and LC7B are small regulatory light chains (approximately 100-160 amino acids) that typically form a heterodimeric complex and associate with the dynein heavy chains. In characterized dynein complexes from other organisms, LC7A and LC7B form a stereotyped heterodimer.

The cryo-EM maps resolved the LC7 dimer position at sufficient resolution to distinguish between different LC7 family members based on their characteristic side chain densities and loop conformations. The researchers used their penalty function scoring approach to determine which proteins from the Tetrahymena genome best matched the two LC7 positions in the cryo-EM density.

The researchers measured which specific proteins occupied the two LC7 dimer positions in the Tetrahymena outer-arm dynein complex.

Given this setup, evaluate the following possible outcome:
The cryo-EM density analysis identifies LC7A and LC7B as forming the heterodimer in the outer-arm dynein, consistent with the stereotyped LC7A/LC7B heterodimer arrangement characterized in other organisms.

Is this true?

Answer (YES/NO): NO